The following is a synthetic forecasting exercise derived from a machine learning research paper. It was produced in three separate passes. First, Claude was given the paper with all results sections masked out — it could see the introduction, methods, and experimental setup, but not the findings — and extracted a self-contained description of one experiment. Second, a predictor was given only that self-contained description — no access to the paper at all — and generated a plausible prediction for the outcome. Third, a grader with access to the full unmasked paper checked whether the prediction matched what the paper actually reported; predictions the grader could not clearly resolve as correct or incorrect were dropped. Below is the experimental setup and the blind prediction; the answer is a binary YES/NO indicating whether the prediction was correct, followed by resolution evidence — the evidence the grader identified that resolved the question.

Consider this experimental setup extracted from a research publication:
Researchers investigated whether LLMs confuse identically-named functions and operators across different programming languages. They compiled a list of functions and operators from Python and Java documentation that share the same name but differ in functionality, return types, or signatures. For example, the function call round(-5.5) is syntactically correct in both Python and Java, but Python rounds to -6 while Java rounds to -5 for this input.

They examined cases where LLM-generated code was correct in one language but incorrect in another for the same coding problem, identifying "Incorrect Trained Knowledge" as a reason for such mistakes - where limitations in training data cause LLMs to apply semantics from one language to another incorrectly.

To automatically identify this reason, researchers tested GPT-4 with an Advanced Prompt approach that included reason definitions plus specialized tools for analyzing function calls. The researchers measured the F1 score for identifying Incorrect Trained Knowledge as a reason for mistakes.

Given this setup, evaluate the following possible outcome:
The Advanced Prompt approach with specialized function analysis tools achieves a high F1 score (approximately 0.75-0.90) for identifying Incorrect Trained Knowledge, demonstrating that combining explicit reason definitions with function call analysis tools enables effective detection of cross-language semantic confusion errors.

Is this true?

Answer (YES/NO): NO